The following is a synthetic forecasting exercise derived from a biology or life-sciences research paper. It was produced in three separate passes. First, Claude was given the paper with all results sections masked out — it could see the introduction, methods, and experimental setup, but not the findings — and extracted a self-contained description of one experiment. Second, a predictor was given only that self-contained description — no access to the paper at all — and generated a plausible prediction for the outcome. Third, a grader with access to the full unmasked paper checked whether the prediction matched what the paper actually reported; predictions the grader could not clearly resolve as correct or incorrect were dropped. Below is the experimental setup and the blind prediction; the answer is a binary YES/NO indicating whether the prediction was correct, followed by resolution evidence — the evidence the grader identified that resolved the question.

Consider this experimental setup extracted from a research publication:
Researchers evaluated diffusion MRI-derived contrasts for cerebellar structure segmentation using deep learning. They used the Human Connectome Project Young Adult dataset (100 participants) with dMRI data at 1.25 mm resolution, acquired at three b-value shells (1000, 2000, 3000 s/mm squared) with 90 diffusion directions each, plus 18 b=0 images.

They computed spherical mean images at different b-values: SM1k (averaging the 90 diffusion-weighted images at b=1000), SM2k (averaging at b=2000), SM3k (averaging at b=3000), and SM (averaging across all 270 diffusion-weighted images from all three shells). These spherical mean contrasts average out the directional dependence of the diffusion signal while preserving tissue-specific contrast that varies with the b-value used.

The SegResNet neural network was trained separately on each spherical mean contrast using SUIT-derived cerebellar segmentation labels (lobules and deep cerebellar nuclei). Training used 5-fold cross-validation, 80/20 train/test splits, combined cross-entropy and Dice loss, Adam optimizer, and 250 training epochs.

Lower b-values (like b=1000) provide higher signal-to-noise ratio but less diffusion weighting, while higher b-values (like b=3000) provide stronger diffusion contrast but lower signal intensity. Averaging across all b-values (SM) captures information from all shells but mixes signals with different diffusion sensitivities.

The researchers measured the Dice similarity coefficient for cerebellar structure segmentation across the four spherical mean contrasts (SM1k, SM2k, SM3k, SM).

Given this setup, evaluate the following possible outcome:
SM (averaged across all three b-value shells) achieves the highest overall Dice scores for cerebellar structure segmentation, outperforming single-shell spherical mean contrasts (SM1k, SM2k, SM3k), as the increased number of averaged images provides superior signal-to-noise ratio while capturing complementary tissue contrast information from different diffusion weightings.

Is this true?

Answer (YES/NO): NO